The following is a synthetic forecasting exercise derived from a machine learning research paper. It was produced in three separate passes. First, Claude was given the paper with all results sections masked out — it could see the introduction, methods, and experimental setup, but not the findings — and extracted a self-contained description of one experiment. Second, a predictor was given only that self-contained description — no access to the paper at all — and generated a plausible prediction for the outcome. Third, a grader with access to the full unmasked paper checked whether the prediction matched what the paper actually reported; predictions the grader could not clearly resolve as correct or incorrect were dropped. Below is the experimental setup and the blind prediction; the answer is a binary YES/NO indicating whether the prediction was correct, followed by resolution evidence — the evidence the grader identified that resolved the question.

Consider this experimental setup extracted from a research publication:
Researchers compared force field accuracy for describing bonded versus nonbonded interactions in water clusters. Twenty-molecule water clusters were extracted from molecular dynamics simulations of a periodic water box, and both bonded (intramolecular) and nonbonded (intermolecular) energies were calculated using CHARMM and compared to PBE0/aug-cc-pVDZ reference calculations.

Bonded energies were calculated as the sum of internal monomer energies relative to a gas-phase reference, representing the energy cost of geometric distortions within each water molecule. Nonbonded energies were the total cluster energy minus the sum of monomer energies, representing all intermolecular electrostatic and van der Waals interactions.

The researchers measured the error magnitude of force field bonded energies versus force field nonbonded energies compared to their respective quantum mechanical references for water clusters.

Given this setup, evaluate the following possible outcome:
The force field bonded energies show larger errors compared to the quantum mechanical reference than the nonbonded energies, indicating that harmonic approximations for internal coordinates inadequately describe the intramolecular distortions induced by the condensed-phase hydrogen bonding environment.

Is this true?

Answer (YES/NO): NO